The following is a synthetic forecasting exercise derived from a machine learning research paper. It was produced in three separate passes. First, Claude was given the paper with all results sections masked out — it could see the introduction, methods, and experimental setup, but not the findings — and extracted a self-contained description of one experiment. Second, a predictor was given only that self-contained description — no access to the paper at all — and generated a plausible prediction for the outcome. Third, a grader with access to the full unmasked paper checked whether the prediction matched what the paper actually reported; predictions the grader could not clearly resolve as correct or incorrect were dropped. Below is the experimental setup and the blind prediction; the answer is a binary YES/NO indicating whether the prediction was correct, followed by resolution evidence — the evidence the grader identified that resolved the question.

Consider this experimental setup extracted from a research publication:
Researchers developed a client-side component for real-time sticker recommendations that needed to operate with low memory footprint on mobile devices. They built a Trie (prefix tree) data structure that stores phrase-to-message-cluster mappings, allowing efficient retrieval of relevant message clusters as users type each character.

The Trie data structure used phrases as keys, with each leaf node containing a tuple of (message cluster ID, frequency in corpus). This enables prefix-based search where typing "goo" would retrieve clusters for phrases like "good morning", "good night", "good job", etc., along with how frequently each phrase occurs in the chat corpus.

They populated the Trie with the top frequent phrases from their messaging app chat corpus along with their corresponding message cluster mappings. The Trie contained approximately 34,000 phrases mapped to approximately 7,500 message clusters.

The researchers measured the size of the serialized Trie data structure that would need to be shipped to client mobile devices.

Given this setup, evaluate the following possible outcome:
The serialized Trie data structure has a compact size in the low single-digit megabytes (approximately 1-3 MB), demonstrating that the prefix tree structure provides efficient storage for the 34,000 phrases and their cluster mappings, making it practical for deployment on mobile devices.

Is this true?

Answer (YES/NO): NO